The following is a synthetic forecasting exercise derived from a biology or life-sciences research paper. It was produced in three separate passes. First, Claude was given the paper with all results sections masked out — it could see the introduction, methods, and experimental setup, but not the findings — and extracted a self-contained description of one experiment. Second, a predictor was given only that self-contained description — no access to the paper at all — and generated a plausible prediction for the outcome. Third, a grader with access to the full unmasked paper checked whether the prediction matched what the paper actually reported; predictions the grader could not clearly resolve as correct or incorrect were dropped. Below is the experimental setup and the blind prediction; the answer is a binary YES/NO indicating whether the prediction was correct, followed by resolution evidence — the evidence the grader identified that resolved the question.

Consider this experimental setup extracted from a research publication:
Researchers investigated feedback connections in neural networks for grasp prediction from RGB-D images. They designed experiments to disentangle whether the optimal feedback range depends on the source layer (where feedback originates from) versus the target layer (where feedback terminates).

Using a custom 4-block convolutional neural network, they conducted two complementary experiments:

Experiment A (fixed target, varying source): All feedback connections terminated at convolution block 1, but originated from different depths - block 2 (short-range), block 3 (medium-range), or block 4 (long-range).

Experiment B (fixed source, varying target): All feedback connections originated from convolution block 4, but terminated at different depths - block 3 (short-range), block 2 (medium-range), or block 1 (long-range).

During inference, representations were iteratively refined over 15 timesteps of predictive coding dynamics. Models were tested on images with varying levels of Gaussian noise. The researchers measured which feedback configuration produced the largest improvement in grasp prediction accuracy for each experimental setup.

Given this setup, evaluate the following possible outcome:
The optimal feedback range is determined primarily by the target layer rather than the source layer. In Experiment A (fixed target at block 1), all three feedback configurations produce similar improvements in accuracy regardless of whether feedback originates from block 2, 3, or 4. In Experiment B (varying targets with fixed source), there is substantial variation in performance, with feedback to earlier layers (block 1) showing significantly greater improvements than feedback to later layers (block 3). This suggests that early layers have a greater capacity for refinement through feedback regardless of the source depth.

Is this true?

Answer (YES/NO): NO